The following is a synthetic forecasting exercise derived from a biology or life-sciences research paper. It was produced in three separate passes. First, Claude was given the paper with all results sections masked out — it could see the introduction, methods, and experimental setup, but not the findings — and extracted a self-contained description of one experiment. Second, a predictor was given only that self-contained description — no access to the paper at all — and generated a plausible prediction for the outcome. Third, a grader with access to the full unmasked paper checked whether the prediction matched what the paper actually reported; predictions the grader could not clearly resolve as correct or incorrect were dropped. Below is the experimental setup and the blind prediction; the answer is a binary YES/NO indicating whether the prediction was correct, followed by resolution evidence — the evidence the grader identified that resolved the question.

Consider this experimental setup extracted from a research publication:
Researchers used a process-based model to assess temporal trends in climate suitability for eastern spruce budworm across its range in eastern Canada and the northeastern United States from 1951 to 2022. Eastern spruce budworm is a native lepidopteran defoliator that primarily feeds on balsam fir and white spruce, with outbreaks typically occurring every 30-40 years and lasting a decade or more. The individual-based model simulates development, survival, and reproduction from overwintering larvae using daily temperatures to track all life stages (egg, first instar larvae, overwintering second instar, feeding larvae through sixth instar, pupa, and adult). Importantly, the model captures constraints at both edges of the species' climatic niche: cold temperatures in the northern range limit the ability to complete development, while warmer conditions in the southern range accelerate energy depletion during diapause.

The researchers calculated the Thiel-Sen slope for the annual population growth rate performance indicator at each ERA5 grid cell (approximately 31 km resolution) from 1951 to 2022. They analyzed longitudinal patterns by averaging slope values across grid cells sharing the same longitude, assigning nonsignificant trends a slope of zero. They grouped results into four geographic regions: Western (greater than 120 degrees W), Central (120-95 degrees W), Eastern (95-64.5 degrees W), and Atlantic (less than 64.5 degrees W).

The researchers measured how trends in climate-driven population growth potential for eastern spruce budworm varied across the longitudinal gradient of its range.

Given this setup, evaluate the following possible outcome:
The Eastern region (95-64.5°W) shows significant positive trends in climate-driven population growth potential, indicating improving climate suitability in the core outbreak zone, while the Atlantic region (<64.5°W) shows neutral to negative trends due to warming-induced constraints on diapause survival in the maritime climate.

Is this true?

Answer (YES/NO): NO